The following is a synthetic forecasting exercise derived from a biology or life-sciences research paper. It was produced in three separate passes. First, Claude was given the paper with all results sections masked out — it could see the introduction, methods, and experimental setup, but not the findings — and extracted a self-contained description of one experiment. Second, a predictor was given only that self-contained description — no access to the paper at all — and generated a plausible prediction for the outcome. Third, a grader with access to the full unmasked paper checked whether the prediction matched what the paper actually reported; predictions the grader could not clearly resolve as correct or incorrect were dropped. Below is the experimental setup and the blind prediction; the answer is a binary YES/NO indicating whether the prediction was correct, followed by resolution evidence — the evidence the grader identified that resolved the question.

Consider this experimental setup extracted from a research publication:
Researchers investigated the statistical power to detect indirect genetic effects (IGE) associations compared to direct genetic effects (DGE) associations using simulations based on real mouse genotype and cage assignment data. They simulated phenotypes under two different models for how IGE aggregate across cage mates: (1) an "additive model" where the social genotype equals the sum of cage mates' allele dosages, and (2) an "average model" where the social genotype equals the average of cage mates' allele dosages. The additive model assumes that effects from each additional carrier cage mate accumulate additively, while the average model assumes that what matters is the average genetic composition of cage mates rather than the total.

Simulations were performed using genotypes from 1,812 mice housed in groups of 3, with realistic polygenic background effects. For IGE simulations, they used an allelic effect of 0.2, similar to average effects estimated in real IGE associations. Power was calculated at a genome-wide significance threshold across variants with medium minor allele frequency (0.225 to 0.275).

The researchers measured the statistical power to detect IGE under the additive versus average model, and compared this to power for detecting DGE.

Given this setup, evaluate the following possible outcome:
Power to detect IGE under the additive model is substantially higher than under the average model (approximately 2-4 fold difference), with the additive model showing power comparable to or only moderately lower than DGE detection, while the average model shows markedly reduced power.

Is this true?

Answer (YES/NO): NO